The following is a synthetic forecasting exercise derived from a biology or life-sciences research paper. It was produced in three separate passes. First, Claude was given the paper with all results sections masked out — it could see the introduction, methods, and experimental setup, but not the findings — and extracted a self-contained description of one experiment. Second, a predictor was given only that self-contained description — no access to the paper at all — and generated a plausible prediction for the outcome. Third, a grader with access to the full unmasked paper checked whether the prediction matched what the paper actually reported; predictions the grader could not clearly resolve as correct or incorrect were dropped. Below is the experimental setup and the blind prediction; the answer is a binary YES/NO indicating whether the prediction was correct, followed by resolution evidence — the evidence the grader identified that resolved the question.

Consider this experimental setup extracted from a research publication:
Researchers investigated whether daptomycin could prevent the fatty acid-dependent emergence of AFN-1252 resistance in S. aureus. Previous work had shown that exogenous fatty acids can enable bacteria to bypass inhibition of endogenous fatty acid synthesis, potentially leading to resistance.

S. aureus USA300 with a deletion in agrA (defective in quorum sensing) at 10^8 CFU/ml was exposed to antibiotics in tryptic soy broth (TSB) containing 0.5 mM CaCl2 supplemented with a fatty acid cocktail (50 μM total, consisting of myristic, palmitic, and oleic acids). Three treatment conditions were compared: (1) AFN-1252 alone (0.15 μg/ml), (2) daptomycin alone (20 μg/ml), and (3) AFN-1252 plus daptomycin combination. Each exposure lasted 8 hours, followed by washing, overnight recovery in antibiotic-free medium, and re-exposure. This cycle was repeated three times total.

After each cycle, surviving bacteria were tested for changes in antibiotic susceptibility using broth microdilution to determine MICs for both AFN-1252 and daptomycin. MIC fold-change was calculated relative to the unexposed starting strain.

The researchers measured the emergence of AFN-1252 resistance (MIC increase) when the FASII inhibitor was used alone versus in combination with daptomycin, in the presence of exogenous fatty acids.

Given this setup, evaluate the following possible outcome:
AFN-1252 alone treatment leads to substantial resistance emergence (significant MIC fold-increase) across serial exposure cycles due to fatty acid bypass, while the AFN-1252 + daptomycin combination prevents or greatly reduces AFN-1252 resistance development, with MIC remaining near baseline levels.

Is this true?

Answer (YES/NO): YES